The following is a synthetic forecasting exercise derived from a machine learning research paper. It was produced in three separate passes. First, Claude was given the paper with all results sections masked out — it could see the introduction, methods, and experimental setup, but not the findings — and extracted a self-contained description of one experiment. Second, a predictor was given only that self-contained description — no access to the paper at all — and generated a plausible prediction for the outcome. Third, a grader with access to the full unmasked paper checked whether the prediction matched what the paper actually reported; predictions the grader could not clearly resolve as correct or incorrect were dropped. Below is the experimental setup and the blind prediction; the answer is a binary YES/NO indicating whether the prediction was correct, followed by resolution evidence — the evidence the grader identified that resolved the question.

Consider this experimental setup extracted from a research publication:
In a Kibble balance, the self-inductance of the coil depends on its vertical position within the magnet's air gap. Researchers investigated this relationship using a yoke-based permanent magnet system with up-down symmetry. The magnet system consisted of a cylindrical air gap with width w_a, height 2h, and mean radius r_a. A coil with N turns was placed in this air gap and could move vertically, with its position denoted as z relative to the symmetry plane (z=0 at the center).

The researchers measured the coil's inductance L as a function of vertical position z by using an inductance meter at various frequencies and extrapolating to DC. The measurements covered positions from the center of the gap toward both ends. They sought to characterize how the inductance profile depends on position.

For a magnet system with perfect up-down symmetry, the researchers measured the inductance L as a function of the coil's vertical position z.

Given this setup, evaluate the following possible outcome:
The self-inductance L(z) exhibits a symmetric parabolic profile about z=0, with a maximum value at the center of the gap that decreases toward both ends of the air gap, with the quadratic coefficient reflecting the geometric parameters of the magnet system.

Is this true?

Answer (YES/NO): YES